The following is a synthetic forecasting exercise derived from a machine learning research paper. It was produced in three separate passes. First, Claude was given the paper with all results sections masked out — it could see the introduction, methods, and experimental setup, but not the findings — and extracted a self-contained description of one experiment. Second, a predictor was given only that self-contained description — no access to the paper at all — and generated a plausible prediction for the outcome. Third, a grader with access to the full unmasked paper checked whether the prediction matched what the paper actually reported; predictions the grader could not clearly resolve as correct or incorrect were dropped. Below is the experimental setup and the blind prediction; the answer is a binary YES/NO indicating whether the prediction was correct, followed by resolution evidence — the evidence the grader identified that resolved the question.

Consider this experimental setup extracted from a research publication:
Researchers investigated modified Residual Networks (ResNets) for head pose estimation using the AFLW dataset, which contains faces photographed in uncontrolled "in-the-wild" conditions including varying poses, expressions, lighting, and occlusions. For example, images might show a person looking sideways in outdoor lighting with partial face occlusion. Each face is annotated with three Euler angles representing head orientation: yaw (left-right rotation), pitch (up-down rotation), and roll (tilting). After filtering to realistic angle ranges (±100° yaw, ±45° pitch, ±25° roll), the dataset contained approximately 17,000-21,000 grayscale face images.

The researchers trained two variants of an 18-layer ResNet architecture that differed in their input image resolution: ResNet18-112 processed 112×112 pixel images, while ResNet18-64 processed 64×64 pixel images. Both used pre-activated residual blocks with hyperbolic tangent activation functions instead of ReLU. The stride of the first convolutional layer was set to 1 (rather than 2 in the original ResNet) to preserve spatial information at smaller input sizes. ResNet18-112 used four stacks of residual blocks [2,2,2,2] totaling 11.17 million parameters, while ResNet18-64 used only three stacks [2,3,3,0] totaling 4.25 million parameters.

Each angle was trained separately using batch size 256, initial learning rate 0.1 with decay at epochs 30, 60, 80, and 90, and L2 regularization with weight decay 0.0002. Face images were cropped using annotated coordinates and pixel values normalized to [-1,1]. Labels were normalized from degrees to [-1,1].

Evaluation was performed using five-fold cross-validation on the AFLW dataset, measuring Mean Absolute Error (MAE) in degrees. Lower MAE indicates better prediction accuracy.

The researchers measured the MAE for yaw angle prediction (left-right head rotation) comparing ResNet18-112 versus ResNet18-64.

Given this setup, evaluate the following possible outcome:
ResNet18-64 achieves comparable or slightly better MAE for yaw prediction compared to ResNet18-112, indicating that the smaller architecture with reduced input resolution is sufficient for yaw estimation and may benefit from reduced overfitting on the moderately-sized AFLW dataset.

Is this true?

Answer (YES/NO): YES